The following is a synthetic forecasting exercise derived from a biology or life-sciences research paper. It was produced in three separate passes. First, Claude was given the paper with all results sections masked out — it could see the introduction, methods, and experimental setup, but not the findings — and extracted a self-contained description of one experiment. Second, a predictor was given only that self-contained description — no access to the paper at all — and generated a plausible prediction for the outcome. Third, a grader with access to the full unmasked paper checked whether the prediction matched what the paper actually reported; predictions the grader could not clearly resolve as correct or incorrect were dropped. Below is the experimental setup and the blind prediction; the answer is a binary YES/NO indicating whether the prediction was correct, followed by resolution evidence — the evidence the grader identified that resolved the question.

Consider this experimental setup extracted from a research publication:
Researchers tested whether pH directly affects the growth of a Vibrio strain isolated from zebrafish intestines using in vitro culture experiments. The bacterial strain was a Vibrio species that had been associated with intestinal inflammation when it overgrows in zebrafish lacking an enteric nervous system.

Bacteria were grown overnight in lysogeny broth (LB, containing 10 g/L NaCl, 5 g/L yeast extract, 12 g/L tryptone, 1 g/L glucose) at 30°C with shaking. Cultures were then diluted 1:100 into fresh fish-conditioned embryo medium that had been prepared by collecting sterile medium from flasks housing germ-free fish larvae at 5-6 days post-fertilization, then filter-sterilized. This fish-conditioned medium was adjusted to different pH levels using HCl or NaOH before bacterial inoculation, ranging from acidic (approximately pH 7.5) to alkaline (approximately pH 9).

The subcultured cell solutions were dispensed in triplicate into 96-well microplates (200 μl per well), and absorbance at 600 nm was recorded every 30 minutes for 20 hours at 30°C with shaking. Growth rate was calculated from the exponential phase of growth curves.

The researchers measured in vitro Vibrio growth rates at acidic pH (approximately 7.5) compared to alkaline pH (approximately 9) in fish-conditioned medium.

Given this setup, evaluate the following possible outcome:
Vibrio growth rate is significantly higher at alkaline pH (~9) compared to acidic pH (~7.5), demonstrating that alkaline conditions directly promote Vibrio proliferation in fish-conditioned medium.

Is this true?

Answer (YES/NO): NO